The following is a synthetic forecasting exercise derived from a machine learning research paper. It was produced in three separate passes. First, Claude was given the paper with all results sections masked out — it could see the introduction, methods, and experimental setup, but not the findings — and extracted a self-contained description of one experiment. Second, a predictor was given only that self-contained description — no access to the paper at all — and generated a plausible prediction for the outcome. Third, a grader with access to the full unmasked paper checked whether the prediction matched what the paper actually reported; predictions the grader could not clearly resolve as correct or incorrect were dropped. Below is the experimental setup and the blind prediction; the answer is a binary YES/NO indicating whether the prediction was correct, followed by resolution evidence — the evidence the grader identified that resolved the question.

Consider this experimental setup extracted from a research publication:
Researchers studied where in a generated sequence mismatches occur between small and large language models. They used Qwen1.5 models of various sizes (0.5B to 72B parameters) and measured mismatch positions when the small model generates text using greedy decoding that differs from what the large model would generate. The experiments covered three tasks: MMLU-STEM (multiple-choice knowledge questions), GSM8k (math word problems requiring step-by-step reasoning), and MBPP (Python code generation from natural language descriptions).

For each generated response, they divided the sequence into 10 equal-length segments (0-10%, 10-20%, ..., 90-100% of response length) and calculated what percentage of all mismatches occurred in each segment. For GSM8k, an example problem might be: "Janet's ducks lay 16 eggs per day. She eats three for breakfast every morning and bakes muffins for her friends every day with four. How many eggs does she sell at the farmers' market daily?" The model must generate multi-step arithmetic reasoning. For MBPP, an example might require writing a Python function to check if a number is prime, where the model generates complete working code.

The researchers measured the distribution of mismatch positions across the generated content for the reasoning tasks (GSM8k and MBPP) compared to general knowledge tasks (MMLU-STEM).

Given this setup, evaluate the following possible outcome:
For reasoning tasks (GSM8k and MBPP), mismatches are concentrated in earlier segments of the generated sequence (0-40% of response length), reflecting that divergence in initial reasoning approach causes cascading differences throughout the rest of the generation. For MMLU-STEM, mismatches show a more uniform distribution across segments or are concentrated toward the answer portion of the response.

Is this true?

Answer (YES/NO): YES